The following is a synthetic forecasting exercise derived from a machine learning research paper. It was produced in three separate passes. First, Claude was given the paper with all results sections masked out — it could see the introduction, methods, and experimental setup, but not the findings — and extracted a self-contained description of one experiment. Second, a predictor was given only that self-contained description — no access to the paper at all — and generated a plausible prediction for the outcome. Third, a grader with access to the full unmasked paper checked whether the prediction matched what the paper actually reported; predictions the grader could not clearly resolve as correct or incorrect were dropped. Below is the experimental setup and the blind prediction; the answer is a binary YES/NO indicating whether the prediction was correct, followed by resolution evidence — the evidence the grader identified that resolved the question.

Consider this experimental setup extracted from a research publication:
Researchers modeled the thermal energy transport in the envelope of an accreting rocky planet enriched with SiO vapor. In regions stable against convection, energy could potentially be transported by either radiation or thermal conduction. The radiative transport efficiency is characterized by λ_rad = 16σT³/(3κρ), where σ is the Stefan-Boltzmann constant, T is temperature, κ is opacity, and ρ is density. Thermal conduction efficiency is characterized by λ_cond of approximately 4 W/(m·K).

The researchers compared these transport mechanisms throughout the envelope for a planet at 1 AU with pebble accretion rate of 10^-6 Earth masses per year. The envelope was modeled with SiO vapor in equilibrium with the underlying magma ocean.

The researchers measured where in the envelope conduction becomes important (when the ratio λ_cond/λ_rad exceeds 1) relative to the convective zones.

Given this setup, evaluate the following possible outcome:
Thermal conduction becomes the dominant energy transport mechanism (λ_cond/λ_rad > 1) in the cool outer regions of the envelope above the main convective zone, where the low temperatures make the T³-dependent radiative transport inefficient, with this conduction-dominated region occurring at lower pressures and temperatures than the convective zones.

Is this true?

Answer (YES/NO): NO